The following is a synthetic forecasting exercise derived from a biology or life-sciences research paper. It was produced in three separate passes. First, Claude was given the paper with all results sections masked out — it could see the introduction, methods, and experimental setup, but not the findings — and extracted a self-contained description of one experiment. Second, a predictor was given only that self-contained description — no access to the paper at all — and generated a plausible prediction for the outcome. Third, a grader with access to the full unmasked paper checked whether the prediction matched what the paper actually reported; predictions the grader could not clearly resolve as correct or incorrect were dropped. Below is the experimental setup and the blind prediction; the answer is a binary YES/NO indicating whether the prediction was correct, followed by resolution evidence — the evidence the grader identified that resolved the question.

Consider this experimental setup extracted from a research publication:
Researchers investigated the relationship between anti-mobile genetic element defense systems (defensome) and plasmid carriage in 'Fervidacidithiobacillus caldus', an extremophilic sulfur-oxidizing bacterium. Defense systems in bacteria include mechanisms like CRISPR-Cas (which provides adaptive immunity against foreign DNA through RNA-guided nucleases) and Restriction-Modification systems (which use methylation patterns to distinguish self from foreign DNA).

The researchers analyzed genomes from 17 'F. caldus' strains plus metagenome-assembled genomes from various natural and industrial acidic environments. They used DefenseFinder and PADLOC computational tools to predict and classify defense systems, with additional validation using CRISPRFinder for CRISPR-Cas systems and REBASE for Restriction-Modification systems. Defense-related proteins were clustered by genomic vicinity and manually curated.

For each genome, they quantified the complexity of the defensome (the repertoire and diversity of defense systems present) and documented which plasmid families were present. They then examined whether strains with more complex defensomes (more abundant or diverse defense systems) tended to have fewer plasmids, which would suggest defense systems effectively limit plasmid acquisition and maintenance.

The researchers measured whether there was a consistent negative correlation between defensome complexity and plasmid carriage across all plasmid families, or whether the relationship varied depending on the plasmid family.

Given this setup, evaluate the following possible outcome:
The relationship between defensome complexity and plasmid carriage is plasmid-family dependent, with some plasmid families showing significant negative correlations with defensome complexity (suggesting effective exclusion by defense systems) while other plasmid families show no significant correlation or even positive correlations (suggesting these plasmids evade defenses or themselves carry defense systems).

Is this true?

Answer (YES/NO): YES